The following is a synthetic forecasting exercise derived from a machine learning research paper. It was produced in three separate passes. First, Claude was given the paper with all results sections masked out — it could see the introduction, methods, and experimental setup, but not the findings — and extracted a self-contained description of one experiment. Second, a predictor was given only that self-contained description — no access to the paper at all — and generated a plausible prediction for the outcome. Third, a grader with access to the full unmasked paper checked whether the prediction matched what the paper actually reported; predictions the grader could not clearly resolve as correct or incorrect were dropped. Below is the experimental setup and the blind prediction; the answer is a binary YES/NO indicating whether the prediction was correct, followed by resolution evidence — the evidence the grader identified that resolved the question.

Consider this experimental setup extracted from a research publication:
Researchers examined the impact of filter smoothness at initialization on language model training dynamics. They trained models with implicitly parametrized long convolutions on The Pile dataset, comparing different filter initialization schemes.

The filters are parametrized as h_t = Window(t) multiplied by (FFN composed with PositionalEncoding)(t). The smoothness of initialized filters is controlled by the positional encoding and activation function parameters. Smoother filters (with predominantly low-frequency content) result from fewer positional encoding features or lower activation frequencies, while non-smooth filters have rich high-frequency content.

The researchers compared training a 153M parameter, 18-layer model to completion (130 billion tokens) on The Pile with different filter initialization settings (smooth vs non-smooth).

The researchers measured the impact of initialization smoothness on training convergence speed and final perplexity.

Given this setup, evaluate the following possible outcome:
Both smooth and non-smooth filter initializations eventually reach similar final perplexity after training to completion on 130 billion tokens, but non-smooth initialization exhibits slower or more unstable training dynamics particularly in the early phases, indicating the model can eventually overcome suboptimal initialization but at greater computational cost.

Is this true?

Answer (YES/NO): NO